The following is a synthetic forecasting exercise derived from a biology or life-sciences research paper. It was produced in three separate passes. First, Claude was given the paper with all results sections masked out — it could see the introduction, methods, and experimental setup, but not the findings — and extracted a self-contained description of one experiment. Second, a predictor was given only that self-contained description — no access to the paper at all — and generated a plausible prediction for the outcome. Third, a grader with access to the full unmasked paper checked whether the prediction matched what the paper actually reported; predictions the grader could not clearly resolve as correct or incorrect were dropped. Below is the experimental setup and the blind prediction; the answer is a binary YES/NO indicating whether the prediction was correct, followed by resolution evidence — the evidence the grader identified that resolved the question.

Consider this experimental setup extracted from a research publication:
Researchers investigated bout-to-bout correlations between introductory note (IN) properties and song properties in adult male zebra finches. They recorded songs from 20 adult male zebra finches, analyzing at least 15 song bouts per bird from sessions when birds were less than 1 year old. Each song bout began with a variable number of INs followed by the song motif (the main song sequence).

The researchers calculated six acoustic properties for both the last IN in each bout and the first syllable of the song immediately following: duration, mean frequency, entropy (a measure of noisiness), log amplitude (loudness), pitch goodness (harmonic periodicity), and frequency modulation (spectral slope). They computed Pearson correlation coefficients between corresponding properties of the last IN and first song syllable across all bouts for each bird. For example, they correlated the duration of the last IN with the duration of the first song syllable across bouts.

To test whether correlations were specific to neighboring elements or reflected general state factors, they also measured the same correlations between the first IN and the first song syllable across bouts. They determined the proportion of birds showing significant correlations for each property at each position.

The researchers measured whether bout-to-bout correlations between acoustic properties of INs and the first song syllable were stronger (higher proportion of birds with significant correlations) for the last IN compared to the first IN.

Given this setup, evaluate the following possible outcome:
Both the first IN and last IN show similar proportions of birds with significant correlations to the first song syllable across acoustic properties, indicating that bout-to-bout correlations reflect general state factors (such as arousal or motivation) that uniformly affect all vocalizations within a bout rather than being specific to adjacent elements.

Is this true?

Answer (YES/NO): YES